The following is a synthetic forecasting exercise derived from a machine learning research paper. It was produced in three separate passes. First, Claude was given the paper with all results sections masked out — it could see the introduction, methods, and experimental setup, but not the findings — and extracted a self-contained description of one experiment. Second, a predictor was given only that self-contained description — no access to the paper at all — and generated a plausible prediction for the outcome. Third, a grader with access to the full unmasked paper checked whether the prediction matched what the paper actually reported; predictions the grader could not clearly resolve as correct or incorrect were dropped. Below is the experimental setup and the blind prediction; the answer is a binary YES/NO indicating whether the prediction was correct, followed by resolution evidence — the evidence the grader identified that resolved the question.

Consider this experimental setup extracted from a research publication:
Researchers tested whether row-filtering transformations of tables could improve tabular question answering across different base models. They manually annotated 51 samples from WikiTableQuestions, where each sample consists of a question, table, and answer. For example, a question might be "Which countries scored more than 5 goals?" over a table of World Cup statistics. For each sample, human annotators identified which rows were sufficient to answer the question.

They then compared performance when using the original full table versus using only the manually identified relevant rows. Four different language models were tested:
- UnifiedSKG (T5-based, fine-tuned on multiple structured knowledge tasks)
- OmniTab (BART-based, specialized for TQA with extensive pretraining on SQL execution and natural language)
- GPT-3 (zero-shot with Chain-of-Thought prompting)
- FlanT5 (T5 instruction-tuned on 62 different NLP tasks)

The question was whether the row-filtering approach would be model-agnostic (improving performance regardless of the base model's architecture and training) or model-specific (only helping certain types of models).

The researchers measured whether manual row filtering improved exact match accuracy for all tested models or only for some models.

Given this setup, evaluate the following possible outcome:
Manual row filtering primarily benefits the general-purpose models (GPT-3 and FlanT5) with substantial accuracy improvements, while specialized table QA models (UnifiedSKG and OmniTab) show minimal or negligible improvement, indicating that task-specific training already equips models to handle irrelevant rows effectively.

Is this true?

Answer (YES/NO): NO